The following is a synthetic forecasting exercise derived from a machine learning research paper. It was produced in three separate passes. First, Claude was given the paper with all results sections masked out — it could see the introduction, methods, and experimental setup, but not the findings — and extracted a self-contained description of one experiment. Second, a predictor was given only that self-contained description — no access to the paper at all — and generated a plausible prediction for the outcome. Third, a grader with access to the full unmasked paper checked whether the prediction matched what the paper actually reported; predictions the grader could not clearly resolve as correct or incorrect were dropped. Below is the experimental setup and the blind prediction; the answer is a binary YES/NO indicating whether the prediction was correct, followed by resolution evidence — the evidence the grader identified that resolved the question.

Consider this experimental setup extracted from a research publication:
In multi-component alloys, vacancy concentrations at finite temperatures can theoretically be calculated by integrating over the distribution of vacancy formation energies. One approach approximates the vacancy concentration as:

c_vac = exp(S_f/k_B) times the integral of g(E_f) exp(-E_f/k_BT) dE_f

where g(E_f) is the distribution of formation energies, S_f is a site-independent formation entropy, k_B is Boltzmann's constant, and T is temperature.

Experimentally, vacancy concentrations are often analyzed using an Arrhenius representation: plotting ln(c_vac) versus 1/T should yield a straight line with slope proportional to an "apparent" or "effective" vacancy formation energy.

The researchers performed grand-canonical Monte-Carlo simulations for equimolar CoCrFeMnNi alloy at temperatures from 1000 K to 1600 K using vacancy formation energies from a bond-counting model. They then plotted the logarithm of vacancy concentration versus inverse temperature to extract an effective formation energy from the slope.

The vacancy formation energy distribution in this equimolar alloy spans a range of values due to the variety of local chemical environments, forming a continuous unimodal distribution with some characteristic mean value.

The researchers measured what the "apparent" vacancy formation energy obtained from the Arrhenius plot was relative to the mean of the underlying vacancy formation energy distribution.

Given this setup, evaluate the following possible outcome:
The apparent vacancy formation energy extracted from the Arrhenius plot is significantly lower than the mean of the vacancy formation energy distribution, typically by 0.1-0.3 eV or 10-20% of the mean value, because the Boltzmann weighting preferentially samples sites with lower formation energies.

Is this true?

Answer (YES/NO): NO